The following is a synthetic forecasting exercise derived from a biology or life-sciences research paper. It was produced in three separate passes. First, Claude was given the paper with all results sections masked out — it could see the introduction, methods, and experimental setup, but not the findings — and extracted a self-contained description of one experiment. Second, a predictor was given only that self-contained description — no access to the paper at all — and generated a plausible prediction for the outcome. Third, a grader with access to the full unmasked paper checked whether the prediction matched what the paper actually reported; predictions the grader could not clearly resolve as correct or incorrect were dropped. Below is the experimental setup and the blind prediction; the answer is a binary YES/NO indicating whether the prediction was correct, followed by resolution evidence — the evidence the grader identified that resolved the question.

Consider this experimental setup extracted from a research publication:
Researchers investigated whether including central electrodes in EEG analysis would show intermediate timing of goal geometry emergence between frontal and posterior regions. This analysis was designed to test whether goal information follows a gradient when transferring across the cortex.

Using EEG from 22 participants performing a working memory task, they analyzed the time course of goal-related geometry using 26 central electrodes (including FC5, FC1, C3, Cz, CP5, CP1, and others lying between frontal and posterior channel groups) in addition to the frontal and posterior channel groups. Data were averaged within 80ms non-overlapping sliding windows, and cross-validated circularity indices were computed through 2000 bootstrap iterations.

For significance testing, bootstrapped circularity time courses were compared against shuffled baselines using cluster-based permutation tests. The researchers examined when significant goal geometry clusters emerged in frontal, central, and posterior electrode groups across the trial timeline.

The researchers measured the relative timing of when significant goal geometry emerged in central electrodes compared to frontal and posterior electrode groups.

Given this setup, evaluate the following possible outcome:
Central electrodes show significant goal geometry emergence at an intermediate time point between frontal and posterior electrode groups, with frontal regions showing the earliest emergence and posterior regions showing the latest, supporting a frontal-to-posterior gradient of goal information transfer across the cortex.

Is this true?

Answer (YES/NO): YES